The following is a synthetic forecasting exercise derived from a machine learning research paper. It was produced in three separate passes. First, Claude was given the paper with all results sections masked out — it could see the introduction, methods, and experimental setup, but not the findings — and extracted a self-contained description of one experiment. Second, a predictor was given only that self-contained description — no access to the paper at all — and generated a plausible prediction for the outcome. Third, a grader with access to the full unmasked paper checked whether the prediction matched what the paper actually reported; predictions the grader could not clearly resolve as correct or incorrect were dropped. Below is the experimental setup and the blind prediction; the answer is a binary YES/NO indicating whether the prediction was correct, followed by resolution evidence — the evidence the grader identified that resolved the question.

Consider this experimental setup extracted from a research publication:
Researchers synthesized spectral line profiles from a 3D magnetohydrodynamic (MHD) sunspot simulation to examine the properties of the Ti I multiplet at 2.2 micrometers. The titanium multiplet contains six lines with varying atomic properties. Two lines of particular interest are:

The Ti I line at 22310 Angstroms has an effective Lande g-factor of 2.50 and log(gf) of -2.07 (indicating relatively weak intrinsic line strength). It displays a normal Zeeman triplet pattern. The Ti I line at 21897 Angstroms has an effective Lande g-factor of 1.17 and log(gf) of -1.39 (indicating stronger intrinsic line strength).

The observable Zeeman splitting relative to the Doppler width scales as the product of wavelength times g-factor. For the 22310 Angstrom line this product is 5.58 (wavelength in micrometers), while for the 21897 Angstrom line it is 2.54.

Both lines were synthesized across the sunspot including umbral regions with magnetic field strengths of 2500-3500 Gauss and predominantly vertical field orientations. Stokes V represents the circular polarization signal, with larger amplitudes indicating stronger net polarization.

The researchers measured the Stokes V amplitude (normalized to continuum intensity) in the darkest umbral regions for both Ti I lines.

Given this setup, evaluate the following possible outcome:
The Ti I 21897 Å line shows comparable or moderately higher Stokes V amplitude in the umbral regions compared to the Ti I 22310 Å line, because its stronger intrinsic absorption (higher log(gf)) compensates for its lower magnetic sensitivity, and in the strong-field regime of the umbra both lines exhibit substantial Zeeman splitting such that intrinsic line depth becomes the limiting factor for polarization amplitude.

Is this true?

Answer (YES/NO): YES